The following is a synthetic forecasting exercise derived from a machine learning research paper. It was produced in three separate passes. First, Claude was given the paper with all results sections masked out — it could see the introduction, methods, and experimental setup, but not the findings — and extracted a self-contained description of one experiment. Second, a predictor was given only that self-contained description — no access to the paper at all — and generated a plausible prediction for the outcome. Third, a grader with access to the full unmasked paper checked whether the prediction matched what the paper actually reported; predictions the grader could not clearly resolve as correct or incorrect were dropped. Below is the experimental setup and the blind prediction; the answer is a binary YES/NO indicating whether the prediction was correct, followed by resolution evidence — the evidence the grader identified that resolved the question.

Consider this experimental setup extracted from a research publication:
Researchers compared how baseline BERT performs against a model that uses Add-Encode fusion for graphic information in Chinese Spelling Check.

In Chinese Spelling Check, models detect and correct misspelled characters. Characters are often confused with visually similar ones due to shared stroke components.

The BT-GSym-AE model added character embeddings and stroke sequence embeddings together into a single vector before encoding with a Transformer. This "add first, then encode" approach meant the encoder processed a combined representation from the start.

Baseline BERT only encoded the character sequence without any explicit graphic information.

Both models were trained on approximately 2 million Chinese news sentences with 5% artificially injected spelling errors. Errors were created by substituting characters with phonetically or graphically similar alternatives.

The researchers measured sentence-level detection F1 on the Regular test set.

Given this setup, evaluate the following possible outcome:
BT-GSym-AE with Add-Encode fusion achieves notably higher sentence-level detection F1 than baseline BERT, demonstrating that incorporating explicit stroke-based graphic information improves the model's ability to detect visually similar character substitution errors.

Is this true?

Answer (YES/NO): NO